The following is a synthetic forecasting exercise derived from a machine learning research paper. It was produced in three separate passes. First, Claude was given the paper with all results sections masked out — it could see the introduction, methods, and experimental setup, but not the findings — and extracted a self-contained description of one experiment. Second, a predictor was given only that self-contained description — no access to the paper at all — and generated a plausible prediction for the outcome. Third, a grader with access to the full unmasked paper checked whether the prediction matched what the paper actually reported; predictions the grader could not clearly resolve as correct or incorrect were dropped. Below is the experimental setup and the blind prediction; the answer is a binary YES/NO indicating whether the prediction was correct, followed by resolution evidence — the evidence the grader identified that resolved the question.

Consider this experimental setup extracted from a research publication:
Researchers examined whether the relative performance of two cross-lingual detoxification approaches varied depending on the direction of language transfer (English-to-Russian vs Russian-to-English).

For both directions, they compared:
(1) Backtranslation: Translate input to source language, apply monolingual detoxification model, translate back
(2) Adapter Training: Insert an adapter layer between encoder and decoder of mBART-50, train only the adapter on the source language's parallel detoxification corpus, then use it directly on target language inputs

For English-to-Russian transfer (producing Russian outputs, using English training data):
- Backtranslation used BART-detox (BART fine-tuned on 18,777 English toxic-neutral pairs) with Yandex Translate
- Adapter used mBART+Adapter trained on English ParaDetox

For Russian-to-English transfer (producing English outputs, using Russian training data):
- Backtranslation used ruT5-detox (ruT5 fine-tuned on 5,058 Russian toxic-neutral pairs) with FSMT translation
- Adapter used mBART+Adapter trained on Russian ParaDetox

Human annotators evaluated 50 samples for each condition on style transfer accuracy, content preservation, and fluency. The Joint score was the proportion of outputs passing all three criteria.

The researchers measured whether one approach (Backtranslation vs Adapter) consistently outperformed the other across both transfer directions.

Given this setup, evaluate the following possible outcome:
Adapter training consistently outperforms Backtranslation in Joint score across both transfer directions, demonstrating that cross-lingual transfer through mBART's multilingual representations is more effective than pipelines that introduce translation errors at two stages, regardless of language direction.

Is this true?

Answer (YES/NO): NO